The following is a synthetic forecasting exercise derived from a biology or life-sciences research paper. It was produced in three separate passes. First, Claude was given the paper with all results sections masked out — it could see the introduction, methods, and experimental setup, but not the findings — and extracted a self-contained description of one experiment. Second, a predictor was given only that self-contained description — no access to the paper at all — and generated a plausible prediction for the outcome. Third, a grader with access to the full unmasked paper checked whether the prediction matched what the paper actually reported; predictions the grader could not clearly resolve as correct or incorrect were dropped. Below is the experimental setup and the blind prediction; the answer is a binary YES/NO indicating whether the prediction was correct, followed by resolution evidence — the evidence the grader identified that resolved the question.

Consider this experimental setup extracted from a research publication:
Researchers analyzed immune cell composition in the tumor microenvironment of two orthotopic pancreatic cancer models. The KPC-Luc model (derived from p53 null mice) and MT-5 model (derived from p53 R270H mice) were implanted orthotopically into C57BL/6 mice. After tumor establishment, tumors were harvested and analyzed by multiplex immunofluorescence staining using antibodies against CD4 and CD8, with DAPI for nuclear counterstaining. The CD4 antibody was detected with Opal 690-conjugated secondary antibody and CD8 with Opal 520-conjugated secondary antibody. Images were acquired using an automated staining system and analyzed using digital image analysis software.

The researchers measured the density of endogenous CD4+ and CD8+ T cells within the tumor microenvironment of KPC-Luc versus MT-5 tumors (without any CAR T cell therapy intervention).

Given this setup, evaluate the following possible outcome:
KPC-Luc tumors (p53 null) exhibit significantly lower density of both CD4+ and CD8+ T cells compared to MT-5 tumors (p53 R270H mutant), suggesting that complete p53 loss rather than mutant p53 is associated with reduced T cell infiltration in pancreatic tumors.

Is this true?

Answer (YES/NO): NO